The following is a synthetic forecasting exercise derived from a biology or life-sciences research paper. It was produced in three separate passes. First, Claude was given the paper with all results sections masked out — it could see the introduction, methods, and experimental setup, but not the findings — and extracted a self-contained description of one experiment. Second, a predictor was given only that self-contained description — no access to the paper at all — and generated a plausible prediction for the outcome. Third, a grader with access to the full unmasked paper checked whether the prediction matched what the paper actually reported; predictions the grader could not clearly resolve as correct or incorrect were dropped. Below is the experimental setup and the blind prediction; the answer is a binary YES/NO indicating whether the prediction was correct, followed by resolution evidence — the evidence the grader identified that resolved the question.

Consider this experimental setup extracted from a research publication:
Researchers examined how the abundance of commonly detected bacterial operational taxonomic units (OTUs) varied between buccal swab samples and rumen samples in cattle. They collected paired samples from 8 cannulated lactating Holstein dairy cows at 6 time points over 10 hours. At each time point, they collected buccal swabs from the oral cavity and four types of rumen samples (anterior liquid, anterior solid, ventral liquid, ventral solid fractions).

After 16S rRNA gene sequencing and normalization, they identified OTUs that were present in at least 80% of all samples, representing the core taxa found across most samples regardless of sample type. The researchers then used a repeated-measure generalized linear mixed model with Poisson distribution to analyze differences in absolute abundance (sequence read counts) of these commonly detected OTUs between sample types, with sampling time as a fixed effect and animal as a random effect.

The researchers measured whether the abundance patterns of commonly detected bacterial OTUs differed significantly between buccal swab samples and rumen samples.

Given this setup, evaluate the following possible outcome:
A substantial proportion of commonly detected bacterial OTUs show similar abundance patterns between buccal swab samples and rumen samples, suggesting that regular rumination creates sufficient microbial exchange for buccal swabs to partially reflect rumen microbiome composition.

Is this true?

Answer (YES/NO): NO